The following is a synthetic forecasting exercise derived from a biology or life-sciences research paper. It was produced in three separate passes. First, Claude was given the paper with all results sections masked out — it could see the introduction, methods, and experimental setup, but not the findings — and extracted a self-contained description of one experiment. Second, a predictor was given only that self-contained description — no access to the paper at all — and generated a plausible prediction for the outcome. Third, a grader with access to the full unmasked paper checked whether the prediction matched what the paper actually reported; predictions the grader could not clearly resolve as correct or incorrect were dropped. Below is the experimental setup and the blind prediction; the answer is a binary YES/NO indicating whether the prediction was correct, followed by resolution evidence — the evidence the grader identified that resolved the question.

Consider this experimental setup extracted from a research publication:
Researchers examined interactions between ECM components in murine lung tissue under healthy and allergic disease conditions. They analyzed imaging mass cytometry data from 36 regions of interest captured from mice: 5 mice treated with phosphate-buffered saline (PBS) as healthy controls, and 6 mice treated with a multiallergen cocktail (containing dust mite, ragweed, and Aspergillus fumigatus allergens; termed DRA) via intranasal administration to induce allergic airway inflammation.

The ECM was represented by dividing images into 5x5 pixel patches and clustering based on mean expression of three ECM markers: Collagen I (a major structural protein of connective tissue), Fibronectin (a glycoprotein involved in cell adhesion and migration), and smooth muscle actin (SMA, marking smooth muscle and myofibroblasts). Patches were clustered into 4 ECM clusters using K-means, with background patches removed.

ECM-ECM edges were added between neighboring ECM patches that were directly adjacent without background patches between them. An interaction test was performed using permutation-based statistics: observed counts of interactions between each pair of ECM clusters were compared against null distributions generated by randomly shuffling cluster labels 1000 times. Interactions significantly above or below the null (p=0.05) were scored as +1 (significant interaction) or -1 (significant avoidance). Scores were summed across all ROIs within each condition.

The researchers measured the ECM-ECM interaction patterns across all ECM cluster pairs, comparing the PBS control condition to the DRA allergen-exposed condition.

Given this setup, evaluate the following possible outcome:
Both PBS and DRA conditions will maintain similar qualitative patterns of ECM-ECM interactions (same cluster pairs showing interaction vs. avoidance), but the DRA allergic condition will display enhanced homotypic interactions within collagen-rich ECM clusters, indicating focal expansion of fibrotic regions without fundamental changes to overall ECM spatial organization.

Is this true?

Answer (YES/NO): NO